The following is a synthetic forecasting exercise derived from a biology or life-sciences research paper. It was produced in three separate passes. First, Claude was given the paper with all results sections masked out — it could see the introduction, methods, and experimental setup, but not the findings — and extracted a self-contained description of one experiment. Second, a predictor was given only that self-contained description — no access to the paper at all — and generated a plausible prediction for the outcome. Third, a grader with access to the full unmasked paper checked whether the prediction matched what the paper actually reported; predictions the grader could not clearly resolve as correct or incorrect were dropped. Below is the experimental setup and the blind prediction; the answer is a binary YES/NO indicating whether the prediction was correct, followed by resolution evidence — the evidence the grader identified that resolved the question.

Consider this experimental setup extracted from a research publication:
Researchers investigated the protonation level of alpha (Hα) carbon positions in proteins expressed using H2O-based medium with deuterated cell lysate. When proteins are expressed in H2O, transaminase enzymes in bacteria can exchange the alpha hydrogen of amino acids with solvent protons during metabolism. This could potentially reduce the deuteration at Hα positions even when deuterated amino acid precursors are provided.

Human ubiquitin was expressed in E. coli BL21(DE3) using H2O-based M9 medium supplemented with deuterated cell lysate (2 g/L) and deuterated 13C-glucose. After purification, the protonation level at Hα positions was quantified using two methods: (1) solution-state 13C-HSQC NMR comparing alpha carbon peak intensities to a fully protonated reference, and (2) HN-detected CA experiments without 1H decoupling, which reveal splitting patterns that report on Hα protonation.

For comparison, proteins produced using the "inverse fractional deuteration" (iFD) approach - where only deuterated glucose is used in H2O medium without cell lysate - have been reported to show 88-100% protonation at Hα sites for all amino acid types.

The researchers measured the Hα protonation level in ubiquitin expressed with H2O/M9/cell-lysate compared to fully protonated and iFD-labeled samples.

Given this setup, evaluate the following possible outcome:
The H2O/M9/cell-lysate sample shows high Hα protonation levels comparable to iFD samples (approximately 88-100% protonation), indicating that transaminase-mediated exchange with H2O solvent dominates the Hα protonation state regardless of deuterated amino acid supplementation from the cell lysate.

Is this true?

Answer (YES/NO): NO